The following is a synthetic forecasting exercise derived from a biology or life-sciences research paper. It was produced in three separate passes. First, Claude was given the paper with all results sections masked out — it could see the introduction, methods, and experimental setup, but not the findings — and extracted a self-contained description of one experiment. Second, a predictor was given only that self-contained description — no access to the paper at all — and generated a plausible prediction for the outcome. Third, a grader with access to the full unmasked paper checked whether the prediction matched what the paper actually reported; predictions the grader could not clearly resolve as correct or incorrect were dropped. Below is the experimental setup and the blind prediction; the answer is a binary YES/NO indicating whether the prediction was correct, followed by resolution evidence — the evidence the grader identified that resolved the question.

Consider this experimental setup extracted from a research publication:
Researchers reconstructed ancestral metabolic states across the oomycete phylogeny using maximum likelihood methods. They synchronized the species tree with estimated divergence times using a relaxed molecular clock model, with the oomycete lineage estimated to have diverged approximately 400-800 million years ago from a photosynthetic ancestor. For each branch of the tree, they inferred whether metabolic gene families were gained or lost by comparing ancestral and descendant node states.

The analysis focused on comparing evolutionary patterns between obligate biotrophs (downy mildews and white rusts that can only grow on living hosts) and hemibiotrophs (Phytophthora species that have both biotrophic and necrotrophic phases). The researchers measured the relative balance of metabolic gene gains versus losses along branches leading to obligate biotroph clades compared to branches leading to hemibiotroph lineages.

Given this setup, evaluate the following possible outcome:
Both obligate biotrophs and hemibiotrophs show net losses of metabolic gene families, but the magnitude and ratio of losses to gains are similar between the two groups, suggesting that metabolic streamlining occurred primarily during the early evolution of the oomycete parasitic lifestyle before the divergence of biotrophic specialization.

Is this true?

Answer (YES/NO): NO